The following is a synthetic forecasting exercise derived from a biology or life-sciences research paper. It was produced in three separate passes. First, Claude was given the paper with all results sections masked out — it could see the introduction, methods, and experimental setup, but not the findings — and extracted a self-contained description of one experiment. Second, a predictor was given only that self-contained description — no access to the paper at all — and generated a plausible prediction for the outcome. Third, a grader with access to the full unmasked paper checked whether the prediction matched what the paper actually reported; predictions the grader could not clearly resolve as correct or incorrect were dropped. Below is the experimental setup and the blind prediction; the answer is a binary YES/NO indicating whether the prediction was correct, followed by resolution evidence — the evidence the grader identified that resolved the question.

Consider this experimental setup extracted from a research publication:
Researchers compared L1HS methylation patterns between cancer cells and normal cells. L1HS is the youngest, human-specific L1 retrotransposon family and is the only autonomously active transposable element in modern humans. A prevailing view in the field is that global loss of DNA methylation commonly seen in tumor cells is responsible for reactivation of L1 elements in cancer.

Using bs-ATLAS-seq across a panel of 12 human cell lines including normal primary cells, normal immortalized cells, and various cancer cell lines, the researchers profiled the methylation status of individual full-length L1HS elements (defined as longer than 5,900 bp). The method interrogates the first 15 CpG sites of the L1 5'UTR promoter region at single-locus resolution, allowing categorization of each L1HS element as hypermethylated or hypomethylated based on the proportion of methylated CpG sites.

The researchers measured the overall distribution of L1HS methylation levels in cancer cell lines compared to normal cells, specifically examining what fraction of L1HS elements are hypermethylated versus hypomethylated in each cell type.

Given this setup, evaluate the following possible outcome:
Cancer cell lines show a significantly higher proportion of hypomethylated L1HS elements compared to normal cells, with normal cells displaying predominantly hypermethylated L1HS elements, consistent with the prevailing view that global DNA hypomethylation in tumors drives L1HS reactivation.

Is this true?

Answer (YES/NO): NO